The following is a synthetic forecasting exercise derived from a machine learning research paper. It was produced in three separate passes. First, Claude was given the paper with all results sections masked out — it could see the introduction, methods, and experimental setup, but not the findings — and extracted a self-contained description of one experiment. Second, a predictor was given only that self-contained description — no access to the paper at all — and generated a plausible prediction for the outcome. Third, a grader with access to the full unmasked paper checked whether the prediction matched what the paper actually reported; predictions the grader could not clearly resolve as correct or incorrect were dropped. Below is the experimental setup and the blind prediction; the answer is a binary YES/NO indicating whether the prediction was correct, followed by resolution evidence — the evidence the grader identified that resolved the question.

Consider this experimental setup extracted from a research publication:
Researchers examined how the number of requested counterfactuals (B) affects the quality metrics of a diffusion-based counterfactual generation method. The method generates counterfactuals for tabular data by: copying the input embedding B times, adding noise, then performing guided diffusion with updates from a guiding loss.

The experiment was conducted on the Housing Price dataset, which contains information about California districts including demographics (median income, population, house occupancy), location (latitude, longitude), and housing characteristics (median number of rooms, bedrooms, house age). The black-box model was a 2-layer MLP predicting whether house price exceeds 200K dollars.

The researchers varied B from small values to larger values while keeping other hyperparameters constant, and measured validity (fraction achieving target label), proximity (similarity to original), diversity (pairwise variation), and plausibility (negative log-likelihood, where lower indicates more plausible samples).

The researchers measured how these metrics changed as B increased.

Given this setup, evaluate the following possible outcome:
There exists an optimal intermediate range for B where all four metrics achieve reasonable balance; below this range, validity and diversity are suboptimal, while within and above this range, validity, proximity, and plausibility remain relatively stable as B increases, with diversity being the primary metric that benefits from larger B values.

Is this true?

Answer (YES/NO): NO